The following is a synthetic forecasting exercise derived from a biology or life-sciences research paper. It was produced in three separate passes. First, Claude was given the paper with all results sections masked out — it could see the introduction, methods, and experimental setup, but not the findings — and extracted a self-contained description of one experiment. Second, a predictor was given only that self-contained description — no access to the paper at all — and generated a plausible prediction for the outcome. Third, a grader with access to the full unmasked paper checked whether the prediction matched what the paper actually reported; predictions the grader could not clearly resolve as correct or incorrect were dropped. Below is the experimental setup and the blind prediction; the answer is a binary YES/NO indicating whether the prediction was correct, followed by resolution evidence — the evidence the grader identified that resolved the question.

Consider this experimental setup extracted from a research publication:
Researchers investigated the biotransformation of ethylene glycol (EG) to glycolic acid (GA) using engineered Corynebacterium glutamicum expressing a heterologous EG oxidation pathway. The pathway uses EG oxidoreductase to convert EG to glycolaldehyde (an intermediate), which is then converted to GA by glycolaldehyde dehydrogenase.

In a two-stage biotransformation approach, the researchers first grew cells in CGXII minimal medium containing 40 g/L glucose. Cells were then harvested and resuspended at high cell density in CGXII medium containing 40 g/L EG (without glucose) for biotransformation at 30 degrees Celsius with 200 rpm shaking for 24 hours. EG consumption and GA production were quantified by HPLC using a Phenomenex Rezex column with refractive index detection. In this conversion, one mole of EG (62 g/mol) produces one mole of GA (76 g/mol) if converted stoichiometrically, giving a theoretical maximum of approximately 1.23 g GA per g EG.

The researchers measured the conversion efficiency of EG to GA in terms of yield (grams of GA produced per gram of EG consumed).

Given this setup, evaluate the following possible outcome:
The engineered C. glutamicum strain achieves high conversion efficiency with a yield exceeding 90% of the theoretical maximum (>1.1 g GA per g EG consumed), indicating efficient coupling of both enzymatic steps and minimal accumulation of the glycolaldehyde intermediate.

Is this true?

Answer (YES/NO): NO